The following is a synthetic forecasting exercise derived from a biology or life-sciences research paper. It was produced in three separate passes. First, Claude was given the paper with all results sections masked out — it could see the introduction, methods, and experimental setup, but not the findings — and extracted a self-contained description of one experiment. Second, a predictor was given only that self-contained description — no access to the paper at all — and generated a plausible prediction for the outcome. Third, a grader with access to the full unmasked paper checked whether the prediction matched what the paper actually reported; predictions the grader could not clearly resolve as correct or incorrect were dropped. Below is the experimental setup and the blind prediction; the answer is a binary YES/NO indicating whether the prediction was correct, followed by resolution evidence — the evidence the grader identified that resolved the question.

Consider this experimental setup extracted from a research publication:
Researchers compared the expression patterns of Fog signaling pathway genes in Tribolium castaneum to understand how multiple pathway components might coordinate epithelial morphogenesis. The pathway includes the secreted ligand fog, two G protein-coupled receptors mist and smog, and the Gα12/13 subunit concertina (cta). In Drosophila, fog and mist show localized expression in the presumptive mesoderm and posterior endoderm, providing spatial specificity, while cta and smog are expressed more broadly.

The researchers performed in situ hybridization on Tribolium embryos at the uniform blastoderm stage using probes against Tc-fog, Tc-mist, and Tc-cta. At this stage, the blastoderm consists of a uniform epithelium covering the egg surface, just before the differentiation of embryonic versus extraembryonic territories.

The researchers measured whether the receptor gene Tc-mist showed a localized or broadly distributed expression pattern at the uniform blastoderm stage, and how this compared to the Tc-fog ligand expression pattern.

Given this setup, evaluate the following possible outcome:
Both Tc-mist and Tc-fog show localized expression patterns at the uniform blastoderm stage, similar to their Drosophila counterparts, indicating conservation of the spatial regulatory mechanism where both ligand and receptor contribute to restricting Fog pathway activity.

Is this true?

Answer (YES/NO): NO